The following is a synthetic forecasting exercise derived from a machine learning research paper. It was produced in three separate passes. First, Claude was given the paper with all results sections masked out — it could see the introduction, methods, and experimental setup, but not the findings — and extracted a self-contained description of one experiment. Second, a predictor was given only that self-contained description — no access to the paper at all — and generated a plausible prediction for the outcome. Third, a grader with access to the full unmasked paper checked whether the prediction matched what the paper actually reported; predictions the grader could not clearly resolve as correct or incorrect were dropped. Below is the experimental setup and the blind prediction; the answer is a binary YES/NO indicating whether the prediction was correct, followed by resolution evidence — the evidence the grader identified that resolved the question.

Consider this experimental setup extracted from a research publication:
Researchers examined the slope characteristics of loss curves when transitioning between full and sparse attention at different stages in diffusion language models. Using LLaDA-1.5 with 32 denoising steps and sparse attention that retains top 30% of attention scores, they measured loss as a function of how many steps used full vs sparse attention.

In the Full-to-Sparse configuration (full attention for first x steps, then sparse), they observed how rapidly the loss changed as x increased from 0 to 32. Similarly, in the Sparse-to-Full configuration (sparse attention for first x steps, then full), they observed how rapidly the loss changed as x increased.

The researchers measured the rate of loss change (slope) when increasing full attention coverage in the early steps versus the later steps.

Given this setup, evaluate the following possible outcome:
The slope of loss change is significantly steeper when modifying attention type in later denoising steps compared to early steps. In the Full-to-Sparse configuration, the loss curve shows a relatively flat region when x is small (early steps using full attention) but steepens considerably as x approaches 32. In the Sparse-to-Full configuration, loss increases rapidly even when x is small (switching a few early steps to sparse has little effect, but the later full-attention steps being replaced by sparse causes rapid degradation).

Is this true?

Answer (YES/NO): NO